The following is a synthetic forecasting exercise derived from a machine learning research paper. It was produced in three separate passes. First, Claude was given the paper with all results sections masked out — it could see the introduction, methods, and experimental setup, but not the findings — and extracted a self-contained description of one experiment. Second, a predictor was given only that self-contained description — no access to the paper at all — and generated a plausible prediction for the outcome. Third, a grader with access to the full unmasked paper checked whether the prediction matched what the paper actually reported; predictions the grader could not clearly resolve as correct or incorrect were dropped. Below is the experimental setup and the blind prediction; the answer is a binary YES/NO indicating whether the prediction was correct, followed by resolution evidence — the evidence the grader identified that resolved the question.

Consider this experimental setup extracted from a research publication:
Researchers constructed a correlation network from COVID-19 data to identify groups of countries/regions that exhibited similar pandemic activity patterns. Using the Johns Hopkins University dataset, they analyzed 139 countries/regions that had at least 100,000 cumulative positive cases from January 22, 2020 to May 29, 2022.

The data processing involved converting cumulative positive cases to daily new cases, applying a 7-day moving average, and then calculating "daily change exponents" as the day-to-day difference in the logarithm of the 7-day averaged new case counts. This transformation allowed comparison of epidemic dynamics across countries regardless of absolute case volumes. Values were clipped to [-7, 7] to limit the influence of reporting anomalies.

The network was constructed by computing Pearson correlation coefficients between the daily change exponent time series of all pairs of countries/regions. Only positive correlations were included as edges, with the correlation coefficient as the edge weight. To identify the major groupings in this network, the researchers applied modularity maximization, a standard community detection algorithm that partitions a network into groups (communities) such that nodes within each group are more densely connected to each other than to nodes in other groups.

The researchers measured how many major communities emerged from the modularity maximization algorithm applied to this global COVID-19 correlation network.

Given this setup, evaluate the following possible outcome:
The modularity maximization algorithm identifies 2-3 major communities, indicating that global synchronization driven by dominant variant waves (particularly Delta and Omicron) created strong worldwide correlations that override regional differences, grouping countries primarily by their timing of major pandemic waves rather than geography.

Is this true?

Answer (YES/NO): NO